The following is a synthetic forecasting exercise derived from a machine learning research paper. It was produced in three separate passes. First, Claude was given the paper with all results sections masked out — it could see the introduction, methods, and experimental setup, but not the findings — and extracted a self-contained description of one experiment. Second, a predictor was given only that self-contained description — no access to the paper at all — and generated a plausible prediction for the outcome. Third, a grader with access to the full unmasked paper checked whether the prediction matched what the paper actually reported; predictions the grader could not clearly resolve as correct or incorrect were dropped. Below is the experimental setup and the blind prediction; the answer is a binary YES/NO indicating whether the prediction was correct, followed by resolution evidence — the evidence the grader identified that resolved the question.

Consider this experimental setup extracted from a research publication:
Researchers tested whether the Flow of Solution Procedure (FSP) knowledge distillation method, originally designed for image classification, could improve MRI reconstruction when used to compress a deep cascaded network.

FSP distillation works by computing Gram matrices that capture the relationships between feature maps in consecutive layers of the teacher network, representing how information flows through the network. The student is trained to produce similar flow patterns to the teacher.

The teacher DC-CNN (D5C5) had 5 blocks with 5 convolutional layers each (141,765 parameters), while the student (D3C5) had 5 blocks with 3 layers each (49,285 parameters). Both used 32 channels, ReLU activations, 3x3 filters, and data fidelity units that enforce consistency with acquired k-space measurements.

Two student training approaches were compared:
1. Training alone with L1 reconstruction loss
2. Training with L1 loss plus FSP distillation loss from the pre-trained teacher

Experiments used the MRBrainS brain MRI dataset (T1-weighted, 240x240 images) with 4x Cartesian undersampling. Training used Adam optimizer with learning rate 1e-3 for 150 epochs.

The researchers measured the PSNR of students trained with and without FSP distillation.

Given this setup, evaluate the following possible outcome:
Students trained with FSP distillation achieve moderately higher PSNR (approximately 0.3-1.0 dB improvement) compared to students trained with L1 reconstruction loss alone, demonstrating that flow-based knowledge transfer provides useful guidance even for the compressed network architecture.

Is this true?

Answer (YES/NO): NO